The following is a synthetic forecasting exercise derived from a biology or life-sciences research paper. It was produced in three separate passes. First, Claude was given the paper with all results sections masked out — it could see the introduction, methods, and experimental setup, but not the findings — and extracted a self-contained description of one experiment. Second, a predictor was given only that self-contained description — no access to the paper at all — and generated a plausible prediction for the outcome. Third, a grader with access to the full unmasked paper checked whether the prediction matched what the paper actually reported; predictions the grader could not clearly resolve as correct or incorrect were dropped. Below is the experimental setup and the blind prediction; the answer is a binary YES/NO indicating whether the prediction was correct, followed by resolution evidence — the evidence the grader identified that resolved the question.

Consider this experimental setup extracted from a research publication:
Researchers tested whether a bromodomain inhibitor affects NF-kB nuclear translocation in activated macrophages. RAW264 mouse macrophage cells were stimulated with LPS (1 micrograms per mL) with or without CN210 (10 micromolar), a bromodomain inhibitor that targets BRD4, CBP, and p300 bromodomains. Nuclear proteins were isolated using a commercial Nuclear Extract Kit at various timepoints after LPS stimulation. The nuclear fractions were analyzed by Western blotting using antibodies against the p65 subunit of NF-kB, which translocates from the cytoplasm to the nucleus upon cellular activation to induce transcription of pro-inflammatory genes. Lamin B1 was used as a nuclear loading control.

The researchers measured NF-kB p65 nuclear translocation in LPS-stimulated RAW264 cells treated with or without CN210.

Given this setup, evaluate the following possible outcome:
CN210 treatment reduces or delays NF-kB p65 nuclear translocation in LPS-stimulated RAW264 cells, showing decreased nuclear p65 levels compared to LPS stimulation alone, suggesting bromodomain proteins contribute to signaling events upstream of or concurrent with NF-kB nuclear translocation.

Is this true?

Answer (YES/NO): YES